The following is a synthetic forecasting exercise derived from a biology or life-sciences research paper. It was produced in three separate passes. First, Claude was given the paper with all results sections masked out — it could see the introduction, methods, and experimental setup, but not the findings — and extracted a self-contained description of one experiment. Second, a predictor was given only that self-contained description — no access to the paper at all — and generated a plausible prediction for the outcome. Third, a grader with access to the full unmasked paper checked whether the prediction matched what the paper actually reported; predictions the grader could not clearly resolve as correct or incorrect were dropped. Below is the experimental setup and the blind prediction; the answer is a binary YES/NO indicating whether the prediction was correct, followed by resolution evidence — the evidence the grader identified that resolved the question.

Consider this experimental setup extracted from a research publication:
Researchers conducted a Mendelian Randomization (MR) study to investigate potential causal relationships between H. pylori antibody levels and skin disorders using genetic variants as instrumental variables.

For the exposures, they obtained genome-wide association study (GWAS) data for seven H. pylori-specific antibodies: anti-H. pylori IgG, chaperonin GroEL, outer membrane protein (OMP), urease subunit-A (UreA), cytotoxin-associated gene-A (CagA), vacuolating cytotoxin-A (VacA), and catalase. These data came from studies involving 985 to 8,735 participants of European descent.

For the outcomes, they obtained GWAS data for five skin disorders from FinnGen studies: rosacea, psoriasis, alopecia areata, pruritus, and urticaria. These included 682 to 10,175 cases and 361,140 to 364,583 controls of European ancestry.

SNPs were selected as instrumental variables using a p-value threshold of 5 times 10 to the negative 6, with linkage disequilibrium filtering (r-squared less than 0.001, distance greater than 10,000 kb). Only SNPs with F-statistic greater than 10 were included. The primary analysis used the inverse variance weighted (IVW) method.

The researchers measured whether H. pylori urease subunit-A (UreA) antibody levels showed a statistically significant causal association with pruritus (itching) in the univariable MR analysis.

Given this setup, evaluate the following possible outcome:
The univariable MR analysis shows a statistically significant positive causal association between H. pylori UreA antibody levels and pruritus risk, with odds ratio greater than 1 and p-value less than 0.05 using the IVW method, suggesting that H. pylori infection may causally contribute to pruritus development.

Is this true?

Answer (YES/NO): YES